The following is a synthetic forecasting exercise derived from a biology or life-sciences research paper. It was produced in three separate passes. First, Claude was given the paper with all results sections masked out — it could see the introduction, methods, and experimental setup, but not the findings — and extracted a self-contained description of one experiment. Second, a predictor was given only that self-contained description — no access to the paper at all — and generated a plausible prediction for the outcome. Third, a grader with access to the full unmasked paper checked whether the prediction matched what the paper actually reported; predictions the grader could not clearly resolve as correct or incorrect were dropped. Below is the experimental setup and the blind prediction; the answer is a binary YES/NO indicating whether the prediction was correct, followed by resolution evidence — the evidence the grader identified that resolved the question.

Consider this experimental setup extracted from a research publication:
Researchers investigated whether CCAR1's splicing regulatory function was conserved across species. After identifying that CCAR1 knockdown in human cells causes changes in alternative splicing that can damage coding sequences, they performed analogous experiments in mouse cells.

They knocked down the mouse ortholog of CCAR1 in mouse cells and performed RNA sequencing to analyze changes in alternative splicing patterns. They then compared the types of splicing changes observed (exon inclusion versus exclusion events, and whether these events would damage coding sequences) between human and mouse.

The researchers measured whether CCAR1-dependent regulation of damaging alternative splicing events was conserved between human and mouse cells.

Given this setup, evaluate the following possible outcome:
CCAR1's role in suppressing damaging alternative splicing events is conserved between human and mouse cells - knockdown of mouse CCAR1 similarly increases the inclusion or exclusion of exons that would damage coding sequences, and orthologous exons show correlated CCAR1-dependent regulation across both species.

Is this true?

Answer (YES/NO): NO